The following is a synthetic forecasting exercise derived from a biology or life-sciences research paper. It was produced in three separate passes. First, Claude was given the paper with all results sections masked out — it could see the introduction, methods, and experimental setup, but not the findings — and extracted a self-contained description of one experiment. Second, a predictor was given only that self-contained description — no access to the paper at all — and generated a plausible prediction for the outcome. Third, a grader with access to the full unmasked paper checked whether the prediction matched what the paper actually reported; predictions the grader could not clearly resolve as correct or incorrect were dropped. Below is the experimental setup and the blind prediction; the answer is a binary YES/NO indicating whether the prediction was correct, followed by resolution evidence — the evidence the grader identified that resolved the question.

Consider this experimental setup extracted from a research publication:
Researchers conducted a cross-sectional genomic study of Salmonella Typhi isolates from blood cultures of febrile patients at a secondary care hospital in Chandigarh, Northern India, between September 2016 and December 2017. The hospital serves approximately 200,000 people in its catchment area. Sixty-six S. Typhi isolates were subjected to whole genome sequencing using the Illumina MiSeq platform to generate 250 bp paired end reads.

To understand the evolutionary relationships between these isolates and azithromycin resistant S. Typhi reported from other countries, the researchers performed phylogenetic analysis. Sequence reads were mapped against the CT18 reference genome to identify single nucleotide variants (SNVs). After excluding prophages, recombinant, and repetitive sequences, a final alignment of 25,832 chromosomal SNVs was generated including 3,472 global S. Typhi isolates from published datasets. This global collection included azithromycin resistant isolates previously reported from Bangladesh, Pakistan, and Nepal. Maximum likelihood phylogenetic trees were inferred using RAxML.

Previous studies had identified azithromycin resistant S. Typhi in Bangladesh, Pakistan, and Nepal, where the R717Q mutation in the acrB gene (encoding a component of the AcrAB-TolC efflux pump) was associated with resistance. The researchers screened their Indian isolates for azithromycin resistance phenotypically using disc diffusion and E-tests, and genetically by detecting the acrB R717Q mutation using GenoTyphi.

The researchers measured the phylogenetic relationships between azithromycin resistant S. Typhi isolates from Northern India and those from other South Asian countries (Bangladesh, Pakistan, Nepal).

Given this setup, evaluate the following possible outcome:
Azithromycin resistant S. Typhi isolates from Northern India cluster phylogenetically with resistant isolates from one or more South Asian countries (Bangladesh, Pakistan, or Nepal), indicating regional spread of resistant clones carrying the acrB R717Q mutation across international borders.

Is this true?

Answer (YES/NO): NO